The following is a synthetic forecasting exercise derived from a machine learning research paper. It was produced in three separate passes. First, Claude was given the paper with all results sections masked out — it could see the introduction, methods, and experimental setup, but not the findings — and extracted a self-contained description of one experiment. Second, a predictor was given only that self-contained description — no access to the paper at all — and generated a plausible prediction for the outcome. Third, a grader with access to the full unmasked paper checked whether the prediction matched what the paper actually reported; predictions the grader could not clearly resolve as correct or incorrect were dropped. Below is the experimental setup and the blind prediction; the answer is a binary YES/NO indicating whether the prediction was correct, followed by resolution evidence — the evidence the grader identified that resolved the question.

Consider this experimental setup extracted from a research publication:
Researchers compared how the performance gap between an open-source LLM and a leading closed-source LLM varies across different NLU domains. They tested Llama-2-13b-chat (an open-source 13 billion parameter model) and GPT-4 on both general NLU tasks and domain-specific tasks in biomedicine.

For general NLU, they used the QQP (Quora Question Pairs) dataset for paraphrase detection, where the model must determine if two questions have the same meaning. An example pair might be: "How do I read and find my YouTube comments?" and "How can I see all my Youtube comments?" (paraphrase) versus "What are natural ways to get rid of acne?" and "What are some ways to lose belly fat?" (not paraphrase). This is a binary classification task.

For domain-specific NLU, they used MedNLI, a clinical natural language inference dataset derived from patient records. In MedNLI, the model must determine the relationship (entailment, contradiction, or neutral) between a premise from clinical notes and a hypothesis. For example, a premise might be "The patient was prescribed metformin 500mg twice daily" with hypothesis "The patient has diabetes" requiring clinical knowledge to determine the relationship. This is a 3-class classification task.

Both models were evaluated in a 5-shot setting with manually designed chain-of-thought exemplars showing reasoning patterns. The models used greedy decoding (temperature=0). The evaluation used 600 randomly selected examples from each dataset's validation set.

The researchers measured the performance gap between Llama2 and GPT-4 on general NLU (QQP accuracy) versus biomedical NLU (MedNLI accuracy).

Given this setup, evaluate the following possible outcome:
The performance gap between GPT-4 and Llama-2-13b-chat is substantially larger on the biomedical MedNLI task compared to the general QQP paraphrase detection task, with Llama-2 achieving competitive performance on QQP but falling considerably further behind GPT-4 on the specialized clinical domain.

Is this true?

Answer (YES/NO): YES